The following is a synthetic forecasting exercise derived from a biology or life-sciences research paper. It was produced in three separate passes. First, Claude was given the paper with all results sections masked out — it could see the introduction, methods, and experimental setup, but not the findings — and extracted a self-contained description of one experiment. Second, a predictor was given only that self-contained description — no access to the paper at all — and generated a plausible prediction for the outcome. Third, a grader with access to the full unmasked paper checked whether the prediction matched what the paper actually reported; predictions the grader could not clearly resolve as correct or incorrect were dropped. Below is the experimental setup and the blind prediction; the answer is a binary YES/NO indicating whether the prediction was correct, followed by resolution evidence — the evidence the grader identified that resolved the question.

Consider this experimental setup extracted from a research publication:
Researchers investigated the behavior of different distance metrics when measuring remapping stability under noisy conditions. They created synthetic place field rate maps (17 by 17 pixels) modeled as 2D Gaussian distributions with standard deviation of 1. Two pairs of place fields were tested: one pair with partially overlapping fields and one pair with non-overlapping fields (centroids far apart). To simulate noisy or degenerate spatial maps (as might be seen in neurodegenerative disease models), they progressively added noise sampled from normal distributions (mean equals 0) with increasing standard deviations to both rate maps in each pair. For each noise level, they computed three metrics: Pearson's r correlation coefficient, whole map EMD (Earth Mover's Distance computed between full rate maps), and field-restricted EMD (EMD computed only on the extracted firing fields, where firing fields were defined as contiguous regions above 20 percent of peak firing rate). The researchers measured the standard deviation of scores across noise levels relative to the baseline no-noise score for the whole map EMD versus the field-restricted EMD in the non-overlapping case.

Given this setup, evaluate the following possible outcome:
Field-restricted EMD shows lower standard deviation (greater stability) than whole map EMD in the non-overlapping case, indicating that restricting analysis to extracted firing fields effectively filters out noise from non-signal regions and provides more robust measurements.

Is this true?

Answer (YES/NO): YES